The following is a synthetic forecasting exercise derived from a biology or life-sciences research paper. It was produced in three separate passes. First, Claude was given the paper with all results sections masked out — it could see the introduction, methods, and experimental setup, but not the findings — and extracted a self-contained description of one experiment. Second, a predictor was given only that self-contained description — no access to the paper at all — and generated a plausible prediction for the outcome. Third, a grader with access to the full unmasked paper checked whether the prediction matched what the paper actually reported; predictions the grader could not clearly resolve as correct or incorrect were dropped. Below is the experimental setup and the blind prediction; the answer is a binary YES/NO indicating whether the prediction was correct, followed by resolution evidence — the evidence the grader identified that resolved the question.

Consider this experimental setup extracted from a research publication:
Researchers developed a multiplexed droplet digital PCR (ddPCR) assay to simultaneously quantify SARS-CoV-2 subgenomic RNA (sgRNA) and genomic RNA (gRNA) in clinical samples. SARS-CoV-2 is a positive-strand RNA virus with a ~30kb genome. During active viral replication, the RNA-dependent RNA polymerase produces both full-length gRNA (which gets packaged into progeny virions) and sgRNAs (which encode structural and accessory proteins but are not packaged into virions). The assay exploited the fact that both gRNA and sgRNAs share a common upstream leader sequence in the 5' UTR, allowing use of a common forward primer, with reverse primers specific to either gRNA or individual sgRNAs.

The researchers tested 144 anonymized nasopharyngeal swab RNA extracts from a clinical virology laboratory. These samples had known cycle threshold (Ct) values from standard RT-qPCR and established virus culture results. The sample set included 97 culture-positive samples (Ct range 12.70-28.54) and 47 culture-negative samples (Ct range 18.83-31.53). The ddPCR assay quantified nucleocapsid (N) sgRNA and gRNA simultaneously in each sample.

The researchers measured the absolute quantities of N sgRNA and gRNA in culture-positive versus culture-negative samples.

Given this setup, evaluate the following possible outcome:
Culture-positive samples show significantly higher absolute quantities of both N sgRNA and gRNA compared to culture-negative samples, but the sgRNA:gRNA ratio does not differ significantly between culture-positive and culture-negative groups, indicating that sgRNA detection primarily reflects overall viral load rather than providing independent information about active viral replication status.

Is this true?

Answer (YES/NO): NO